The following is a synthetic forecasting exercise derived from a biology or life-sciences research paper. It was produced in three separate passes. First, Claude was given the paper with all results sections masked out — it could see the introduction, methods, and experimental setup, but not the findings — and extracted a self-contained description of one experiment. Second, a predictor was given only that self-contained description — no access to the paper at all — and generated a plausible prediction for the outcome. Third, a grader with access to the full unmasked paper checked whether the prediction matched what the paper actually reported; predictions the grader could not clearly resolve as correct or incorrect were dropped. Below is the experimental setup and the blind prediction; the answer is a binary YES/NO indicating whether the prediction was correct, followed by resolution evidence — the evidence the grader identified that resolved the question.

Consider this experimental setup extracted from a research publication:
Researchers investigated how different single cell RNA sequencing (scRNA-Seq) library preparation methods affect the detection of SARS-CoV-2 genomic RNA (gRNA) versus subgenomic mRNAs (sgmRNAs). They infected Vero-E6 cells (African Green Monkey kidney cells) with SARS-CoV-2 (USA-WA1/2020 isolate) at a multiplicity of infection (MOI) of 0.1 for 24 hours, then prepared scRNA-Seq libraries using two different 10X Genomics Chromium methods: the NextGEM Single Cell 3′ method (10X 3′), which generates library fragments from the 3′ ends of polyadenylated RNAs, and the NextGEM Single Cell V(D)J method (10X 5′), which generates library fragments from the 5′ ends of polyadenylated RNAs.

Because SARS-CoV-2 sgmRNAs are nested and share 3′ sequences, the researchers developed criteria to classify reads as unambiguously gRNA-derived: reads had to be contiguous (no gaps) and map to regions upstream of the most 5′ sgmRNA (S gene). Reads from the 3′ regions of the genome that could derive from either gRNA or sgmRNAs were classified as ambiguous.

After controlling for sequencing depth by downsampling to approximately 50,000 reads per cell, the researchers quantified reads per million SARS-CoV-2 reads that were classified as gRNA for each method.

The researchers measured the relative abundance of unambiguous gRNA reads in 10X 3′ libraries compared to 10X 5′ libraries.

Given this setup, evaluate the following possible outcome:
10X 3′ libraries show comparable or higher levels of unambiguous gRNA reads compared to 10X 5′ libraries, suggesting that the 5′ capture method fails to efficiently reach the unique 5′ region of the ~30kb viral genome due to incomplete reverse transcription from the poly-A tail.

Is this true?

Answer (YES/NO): NO